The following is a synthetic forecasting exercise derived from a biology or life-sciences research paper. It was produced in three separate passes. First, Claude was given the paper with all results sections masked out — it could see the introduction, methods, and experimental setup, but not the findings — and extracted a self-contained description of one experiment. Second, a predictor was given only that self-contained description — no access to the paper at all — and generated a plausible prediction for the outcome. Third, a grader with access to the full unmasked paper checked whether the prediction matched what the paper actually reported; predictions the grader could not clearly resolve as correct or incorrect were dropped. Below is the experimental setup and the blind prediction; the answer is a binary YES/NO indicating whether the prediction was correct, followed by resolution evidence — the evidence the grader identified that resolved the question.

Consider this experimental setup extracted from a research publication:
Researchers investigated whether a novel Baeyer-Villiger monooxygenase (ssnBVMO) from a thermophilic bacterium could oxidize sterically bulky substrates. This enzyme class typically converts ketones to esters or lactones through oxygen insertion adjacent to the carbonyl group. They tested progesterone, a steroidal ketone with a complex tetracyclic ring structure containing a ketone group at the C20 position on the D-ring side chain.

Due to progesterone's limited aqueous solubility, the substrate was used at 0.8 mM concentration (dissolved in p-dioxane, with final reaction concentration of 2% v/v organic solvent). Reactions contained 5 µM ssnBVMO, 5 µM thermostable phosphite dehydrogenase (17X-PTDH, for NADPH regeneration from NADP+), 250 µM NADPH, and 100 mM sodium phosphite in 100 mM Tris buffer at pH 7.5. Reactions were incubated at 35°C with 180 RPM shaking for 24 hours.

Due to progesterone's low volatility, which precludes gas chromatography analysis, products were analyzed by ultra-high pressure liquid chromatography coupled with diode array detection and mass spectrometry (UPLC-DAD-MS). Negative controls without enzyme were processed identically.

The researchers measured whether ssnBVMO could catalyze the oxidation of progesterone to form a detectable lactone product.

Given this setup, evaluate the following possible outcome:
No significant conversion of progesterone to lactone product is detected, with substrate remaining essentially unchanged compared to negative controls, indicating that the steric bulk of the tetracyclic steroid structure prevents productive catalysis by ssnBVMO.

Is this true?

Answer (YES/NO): NO